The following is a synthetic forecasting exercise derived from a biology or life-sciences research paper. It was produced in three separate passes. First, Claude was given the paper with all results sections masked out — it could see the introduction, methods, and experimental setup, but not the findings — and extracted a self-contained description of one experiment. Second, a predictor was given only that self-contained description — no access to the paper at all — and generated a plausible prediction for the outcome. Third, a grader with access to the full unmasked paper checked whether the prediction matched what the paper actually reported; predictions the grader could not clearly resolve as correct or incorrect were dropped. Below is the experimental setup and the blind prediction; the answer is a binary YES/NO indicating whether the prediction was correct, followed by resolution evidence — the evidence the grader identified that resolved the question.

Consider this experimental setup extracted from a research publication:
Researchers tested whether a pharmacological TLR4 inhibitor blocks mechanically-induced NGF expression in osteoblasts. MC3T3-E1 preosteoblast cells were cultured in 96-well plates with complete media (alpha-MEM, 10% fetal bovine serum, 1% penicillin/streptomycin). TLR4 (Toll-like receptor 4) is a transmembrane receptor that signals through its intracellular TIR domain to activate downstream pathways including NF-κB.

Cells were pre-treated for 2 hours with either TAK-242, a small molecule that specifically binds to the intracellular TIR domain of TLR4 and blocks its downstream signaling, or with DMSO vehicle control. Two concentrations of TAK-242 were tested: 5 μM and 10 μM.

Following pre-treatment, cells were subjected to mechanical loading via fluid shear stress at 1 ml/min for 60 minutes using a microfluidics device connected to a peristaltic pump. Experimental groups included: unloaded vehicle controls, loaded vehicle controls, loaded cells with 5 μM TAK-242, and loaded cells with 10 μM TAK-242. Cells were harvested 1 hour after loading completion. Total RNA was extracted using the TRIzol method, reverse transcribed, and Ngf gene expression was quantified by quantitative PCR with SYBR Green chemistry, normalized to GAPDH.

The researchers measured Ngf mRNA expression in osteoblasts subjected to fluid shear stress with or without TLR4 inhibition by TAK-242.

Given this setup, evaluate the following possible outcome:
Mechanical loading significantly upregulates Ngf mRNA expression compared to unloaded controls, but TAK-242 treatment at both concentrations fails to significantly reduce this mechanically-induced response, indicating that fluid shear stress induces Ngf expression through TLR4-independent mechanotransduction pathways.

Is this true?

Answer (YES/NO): NO